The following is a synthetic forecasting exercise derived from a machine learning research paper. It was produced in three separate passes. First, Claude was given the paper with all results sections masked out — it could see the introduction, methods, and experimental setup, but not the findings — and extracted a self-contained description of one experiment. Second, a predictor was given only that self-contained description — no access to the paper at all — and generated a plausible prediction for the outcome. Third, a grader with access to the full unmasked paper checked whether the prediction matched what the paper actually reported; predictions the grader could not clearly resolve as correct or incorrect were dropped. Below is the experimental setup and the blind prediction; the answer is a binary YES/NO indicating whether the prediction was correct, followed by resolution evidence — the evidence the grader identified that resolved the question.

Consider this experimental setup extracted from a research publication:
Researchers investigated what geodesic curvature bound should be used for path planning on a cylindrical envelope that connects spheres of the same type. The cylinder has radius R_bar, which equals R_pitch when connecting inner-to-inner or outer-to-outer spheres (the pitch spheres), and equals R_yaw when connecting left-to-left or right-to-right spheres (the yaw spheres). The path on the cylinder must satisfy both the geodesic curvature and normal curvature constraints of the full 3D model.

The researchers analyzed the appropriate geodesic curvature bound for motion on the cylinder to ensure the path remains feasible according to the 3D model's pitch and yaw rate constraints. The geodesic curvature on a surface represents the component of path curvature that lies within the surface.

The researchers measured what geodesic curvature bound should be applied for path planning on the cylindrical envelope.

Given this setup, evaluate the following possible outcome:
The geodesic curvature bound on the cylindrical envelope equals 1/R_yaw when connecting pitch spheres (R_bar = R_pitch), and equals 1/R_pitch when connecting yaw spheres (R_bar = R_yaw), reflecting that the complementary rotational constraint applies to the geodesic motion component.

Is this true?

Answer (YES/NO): YES